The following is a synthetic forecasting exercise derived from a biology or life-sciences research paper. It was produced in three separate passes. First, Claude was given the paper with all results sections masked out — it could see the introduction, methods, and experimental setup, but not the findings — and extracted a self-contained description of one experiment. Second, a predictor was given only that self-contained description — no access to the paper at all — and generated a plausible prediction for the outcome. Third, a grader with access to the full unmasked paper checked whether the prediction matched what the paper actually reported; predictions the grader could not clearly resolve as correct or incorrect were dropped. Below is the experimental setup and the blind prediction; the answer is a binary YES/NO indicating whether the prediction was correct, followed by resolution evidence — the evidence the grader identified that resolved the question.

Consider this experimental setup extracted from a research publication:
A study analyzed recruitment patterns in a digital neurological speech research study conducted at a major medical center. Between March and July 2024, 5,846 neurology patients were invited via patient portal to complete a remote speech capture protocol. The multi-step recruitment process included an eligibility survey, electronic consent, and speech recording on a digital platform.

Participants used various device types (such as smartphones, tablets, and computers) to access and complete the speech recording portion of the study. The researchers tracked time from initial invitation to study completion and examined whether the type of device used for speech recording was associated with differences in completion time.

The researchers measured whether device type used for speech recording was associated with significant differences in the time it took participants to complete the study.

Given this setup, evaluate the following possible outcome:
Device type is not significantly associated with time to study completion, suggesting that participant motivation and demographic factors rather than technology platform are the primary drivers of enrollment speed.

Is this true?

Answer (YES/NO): YES